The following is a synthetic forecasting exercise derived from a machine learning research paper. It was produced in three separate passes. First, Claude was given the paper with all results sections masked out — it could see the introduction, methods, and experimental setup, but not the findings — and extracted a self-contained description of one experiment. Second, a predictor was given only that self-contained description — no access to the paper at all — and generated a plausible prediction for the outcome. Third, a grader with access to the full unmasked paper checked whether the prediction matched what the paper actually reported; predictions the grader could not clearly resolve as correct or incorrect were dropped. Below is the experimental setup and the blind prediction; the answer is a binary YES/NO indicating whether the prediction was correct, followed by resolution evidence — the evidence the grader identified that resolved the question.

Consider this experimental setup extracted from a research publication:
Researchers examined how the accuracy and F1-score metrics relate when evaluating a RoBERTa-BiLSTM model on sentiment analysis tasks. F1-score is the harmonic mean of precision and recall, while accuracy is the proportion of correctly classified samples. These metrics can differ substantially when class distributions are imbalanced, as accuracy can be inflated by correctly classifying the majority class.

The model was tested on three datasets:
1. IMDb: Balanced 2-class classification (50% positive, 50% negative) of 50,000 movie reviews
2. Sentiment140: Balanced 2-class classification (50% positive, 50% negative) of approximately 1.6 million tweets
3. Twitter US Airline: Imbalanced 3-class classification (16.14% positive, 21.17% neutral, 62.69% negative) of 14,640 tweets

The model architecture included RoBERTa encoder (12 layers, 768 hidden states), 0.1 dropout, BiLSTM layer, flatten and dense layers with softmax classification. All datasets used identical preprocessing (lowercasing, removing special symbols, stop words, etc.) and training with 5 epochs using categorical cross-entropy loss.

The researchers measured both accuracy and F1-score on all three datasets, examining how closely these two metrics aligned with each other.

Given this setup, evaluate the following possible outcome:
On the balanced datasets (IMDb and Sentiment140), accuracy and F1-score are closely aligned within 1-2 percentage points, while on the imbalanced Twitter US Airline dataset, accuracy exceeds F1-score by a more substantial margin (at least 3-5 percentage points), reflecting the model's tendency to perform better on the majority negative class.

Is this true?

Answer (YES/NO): NO